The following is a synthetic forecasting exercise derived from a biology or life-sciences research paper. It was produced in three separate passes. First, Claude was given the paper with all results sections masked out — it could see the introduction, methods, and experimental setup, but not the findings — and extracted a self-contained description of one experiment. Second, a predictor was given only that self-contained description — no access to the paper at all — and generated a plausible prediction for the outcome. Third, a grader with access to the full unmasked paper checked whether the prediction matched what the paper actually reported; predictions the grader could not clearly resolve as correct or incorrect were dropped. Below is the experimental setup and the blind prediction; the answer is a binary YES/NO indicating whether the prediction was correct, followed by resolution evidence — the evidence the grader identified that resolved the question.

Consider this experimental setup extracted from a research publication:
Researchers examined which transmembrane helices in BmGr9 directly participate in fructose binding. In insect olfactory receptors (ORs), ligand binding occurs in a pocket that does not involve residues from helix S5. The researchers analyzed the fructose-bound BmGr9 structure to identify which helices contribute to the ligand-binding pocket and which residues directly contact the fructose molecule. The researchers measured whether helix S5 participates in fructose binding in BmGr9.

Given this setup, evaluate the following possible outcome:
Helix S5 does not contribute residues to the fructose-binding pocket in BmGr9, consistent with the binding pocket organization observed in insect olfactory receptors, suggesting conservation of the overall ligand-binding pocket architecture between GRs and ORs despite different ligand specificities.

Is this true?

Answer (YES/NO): NO